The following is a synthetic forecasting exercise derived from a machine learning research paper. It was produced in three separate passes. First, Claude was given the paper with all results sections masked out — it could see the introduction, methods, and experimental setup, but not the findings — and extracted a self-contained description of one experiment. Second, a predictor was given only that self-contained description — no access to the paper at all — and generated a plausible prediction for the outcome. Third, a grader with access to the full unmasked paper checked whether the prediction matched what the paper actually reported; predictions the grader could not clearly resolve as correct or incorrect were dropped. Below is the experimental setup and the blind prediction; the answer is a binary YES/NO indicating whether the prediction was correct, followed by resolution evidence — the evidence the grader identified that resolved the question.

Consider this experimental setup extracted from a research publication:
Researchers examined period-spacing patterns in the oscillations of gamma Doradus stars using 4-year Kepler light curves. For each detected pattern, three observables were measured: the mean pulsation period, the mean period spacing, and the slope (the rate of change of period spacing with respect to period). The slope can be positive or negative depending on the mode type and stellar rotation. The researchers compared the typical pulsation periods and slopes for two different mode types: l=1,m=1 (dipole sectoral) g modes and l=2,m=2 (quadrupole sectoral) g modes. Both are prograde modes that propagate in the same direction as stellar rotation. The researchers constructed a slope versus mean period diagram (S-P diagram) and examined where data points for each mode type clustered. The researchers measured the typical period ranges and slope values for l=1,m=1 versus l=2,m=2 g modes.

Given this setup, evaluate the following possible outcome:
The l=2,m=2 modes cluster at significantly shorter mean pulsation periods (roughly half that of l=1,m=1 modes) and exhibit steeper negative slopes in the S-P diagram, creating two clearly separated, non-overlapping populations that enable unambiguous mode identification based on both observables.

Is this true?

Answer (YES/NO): NO